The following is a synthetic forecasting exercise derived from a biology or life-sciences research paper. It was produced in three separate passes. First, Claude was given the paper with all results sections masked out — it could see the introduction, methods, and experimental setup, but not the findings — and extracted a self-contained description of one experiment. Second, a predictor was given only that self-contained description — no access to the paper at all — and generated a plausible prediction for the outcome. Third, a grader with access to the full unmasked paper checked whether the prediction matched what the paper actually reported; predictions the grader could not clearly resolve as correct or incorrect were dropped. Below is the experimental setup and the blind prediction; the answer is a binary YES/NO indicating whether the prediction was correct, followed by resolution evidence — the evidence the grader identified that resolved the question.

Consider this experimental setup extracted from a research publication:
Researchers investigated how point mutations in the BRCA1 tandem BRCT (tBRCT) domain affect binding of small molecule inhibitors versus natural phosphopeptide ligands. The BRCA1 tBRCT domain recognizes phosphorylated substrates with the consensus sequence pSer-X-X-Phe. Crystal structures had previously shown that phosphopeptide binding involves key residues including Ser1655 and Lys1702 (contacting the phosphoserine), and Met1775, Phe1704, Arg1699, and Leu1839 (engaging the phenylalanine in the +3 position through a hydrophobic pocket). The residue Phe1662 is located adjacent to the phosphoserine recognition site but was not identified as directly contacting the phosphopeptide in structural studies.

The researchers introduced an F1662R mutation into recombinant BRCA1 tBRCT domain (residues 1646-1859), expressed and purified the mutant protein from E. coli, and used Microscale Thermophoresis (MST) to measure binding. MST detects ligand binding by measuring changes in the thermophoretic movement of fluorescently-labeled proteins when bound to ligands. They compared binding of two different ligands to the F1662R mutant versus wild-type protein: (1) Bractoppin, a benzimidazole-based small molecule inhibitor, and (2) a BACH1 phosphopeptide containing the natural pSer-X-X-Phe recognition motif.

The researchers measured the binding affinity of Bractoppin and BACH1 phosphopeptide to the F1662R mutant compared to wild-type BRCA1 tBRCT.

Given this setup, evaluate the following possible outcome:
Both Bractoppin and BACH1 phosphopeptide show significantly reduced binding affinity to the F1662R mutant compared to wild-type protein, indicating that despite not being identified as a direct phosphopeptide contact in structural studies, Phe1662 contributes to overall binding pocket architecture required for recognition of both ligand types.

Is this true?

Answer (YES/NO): NO